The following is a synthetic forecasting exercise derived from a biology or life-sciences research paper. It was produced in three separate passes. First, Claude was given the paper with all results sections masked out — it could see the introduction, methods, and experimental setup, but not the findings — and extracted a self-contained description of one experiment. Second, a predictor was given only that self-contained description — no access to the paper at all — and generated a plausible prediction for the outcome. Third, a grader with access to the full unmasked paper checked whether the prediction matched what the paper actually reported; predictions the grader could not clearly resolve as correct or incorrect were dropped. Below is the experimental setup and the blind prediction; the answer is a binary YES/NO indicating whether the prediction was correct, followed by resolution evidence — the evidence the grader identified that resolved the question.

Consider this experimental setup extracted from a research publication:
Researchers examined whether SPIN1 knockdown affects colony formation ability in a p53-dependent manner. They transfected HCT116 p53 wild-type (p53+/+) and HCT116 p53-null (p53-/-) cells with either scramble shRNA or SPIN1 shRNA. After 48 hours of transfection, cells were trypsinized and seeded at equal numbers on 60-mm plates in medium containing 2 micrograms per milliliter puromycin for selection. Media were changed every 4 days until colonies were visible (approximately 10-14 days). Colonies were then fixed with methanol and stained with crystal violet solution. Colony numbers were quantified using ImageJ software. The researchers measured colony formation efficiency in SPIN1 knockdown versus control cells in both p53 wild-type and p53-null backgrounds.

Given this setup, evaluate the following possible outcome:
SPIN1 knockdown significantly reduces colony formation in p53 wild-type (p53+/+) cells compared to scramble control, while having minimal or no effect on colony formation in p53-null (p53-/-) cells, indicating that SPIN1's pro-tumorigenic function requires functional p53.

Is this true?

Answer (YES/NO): NO